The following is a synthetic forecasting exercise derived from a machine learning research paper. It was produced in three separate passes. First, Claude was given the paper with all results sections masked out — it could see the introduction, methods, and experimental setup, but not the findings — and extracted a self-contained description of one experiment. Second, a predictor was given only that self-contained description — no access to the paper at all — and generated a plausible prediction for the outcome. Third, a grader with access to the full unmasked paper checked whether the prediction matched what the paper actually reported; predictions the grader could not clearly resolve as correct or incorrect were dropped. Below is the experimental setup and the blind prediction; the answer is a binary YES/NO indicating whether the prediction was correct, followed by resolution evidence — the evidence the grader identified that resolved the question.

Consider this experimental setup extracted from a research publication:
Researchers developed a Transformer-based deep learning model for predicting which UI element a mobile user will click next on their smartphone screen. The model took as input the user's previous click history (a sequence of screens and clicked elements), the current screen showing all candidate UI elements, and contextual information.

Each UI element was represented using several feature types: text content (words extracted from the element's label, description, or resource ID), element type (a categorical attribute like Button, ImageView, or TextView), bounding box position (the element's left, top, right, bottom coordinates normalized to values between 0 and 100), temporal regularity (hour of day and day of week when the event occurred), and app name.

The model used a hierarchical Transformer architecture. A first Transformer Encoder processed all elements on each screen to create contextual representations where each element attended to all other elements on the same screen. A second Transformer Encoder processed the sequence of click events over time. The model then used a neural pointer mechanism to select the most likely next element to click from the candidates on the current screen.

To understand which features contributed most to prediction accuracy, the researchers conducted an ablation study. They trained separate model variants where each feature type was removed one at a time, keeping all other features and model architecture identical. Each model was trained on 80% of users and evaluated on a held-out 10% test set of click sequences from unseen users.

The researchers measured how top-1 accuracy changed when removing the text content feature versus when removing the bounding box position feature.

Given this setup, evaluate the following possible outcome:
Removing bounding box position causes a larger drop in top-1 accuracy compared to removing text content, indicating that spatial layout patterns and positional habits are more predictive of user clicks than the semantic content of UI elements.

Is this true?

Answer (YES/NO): NO